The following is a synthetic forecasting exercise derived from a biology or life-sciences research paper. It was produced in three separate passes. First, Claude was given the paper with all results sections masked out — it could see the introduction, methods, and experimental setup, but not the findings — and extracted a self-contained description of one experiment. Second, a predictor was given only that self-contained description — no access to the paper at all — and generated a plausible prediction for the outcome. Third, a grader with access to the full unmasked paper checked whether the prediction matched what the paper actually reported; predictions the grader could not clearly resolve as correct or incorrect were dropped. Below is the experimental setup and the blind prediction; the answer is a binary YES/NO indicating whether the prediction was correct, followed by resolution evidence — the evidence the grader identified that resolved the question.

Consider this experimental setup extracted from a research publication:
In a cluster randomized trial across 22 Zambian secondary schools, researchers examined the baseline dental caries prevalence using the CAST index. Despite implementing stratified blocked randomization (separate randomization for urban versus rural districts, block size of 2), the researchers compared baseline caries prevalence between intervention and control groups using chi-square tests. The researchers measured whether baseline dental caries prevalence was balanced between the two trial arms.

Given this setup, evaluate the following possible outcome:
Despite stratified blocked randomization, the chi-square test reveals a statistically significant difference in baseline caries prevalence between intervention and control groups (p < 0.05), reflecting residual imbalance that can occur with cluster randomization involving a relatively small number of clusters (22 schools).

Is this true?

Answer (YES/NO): YES